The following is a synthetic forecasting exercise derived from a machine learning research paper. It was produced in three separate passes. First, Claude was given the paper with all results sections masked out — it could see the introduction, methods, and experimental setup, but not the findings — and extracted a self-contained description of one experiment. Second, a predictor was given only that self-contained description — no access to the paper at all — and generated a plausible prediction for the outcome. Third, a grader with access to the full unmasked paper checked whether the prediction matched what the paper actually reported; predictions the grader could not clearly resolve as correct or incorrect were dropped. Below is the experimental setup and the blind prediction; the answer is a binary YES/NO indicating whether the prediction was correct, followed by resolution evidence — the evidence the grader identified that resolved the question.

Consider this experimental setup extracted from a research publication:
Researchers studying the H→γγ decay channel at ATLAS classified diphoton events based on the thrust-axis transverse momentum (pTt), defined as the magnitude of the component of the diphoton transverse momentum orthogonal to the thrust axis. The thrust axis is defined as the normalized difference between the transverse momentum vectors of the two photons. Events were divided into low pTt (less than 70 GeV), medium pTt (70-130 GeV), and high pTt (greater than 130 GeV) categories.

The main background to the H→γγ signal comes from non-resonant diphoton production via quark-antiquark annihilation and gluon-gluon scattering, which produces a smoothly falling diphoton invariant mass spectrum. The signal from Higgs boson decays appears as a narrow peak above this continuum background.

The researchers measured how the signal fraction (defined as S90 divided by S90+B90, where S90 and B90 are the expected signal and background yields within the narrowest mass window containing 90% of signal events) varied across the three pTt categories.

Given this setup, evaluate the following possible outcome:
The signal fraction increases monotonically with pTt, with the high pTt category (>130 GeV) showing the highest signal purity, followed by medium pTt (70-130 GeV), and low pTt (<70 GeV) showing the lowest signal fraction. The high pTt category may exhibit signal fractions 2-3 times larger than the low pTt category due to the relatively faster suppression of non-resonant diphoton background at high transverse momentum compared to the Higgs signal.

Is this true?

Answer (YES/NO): NO